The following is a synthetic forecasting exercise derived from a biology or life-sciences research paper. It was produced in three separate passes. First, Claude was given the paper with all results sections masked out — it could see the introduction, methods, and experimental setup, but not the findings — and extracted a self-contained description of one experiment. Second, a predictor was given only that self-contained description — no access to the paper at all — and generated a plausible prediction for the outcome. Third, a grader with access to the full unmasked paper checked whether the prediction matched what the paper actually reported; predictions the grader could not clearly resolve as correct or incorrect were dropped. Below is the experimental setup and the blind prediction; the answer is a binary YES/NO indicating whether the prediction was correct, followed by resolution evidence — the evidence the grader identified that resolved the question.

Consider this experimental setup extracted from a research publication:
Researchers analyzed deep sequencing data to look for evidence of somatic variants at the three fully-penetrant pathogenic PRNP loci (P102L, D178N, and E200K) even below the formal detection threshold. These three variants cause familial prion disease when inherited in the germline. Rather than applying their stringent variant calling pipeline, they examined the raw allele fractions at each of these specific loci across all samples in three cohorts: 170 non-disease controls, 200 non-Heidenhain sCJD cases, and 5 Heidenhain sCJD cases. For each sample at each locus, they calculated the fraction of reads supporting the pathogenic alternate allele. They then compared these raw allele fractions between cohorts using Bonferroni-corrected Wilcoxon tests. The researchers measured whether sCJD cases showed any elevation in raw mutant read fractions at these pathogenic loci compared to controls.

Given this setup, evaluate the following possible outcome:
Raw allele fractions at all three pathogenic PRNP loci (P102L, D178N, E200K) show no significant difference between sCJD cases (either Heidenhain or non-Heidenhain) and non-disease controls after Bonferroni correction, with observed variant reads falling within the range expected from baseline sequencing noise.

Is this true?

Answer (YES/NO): YES